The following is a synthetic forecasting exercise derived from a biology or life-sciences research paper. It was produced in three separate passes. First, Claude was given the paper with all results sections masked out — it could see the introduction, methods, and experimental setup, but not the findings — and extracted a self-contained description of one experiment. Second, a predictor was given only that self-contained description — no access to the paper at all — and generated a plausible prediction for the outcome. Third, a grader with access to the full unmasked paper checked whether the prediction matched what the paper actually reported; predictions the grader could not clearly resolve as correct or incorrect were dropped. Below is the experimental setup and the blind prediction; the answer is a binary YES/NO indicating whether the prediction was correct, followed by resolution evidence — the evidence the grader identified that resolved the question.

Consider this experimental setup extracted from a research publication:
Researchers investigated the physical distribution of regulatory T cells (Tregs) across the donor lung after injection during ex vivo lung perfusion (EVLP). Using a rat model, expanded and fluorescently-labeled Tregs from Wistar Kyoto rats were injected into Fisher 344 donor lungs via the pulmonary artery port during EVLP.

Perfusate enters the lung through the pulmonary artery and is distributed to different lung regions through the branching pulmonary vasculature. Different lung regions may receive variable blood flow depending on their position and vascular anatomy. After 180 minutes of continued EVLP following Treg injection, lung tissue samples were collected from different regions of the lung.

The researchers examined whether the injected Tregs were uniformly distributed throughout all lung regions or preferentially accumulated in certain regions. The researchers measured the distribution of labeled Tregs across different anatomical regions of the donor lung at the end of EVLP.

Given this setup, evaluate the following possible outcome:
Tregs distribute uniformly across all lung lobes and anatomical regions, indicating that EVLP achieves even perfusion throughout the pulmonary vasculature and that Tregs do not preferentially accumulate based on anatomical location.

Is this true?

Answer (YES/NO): NO